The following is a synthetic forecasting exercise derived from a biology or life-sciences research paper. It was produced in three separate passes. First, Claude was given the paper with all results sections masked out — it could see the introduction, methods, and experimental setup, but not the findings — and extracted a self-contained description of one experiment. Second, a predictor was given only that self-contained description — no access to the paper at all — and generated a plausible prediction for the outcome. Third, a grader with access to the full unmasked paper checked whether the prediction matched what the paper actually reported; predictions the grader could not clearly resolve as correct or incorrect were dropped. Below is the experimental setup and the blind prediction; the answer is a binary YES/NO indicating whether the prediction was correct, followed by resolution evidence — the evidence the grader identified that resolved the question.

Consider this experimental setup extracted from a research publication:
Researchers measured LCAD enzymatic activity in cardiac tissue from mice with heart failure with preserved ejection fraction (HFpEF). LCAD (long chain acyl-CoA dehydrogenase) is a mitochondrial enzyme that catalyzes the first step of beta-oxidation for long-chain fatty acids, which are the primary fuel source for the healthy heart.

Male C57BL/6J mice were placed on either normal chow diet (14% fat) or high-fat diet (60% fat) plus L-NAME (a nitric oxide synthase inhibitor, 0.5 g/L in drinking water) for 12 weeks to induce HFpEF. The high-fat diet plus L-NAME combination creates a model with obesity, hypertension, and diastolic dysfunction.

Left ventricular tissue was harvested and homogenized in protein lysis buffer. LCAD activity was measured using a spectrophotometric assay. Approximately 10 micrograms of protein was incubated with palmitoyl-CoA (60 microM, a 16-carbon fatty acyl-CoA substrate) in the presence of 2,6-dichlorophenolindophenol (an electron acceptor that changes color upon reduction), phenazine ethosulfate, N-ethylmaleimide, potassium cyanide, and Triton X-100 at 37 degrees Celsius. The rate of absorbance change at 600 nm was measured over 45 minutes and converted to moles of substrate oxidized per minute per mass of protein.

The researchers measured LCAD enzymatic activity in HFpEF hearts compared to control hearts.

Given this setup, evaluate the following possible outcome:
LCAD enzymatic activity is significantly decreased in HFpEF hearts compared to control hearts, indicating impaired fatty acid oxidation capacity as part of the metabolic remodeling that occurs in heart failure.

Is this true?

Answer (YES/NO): YES